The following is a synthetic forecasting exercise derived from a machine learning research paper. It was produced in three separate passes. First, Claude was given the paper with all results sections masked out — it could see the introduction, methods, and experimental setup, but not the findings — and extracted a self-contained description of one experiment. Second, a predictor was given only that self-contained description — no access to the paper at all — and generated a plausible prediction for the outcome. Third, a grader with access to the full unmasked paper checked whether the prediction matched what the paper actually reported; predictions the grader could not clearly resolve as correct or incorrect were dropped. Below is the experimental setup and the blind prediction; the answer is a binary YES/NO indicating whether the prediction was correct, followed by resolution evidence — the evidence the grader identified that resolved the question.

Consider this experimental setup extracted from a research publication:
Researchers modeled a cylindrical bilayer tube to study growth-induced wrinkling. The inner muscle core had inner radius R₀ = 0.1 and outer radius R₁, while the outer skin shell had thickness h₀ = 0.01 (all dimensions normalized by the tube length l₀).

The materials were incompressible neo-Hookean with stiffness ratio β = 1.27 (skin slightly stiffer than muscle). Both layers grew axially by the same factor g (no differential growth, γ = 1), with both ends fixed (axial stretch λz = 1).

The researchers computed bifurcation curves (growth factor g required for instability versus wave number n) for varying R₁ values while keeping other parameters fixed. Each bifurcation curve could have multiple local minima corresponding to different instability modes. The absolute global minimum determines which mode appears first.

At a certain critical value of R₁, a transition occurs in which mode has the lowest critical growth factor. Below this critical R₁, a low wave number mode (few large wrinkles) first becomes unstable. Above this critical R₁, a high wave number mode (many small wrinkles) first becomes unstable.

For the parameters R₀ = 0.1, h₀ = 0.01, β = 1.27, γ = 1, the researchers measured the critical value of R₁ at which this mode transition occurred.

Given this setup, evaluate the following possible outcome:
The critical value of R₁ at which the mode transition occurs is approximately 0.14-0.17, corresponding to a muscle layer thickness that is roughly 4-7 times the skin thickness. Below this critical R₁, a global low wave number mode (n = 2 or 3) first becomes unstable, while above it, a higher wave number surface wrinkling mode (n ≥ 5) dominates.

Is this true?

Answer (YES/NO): NO